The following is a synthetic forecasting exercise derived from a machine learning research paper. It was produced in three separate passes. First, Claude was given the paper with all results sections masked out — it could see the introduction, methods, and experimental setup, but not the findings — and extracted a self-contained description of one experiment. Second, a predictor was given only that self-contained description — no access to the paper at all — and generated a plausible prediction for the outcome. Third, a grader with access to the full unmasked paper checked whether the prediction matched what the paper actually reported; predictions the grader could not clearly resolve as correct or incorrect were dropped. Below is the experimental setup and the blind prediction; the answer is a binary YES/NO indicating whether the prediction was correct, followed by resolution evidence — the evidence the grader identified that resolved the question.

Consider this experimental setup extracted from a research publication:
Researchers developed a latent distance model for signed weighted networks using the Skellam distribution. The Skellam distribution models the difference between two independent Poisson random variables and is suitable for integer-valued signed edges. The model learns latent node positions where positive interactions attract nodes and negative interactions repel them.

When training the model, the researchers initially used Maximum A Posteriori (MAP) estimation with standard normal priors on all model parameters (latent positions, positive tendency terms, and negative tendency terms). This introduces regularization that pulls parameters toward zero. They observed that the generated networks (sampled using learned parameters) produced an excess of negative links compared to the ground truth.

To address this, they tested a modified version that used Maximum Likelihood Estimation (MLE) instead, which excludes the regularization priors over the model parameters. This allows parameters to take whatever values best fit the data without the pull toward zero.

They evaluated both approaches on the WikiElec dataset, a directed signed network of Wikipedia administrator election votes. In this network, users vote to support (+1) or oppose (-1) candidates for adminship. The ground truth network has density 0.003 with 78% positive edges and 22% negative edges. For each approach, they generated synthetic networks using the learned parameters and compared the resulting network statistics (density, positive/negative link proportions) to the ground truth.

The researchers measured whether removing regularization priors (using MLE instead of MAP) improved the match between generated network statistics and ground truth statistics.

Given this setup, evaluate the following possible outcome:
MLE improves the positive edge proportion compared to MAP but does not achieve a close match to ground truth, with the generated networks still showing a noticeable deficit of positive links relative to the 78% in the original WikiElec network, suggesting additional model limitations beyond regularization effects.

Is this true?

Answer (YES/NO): NO